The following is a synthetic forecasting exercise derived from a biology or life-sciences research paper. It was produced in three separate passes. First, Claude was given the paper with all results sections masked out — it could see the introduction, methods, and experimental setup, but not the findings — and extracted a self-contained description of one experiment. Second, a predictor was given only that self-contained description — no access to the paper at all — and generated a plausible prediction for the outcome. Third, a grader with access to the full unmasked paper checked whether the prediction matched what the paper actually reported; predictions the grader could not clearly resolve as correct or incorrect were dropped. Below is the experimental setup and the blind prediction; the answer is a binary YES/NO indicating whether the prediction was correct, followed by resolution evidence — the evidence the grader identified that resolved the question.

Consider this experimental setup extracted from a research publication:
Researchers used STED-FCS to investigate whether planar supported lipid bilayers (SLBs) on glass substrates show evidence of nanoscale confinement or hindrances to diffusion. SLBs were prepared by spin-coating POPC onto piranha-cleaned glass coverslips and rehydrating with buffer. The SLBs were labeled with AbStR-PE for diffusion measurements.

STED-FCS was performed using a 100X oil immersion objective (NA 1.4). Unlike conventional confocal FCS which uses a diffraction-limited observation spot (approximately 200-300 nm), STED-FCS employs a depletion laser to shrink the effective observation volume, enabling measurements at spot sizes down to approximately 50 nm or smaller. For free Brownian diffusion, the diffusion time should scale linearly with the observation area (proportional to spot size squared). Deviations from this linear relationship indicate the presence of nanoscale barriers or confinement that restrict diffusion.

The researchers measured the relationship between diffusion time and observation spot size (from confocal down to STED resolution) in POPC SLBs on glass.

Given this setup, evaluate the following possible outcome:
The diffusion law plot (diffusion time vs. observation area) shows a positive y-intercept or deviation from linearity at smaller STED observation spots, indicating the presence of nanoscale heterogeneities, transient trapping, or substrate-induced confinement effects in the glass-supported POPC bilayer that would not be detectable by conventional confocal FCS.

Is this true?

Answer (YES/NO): YES